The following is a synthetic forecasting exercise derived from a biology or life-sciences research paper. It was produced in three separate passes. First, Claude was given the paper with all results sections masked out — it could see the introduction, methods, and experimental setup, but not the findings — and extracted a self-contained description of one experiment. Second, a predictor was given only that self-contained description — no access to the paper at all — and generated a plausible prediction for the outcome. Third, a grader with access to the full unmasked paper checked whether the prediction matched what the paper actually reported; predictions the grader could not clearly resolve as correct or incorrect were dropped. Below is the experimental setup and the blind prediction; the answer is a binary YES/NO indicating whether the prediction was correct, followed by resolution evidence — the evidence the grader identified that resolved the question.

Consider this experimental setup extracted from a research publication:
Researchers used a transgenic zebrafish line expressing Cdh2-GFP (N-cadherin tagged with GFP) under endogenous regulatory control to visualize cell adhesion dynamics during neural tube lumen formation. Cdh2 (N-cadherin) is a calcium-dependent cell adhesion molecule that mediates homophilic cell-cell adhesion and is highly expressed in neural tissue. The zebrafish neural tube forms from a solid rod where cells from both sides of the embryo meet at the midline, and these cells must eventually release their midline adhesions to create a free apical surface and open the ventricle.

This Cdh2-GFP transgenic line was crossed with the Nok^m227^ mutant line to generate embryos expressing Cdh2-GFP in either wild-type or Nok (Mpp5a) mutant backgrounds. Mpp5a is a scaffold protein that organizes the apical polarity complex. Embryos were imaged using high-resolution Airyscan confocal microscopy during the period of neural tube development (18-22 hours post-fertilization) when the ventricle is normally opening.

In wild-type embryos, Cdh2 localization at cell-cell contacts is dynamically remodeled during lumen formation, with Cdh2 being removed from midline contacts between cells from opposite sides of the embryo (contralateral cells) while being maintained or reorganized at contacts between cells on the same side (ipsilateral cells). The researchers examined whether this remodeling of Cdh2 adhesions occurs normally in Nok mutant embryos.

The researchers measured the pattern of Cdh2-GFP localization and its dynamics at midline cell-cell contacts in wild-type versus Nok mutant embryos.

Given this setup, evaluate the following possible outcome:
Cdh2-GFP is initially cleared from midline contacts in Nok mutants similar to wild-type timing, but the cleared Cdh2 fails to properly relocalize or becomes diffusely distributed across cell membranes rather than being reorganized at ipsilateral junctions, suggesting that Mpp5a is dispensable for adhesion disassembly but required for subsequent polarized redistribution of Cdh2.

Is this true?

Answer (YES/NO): NO